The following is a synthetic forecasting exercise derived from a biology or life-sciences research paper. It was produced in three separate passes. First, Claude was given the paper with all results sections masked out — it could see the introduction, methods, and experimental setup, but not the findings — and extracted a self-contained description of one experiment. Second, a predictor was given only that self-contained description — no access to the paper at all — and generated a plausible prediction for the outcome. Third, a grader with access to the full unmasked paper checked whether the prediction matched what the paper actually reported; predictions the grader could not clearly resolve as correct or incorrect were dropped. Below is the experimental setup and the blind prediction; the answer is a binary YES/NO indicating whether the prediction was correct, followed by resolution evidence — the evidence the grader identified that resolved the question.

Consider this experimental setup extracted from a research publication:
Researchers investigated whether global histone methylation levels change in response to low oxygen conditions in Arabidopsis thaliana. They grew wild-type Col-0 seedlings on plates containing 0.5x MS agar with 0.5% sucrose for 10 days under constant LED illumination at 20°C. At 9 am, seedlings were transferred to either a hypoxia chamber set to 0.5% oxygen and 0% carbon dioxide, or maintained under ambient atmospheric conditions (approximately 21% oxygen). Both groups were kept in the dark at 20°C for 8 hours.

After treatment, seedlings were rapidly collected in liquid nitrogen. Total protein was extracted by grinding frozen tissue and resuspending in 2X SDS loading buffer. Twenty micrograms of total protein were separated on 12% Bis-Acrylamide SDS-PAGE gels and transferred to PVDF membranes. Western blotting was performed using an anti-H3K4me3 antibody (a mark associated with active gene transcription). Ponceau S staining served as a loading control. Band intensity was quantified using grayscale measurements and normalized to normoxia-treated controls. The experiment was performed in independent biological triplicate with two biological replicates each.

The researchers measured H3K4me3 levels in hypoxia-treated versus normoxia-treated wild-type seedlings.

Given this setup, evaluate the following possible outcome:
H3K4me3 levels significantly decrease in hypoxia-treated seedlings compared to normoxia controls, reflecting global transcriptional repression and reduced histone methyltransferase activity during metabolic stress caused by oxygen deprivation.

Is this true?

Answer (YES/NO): NO